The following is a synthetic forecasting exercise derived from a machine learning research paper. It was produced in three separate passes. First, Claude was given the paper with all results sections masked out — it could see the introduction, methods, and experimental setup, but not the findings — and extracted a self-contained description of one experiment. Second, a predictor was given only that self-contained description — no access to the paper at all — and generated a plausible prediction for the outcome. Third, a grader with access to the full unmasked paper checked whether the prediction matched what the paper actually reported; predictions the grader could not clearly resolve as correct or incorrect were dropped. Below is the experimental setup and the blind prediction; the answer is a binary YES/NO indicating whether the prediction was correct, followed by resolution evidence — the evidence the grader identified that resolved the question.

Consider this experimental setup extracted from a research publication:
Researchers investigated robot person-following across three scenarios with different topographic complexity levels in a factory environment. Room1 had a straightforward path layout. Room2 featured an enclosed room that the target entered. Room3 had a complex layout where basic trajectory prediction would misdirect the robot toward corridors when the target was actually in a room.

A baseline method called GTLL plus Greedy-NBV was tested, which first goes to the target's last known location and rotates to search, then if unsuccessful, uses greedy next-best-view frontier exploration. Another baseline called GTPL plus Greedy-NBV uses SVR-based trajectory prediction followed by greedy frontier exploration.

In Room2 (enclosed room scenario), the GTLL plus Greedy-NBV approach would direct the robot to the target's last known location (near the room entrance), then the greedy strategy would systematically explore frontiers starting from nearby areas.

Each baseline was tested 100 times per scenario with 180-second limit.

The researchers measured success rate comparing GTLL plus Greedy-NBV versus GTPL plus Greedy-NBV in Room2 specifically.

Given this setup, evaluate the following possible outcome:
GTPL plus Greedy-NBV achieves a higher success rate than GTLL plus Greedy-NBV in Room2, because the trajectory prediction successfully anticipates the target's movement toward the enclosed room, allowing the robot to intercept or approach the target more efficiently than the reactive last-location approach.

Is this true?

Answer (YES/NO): NO